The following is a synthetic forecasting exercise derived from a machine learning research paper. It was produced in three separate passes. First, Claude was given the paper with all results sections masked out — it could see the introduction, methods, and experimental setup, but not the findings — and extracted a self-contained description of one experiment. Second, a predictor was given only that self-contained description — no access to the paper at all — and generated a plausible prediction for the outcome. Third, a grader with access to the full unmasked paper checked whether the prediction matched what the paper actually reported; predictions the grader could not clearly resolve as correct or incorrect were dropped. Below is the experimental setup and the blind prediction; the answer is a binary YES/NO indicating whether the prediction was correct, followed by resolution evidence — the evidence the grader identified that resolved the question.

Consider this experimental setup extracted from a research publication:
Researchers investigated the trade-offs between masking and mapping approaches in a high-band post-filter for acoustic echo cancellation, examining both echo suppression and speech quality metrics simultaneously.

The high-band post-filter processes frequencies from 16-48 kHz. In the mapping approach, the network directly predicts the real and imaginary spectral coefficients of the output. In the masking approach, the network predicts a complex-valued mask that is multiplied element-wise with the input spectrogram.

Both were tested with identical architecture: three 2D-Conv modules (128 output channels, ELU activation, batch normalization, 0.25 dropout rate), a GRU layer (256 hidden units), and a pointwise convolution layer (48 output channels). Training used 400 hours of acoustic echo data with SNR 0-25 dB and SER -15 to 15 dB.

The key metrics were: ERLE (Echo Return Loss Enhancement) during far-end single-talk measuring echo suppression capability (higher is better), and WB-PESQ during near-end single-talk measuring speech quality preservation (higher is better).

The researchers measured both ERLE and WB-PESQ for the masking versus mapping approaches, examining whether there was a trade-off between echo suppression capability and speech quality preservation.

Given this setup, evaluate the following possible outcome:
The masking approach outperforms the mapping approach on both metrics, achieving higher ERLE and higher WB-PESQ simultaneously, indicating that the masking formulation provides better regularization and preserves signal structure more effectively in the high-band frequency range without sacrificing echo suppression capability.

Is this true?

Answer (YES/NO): NO